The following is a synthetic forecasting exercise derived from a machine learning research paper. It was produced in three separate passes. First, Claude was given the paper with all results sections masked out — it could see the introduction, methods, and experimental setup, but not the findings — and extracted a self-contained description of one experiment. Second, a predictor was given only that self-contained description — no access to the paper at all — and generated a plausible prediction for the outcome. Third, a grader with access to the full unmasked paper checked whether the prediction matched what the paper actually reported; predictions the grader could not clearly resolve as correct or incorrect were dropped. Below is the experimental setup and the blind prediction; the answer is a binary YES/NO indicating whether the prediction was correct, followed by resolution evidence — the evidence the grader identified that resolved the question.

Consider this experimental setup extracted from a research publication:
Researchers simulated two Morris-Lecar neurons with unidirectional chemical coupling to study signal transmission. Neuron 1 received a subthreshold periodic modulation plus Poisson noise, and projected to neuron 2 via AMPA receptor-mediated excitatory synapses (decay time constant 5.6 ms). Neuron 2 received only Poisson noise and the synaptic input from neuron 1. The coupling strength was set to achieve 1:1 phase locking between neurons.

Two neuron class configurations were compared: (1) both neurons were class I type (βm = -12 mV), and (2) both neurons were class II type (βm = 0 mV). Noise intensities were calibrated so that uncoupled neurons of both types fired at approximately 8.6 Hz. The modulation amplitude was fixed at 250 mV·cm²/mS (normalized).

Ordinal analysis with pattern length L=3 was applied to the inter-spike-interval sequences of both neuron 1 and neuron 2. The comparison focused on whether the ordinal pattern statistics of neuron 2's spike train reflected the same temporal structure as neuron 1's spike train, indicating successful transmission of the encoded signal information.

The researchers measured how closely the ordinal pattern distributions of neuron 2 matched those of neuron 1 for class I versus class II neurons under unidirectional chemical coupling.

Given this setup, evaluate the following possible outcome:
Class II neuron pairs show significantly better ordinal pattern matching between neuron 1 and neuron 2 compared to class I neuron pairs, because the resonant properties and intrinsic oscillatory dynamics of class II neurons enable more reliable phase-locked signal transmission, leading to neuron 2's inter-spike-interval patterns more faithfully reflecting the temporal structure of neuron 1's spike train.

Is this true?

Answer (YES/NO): YES